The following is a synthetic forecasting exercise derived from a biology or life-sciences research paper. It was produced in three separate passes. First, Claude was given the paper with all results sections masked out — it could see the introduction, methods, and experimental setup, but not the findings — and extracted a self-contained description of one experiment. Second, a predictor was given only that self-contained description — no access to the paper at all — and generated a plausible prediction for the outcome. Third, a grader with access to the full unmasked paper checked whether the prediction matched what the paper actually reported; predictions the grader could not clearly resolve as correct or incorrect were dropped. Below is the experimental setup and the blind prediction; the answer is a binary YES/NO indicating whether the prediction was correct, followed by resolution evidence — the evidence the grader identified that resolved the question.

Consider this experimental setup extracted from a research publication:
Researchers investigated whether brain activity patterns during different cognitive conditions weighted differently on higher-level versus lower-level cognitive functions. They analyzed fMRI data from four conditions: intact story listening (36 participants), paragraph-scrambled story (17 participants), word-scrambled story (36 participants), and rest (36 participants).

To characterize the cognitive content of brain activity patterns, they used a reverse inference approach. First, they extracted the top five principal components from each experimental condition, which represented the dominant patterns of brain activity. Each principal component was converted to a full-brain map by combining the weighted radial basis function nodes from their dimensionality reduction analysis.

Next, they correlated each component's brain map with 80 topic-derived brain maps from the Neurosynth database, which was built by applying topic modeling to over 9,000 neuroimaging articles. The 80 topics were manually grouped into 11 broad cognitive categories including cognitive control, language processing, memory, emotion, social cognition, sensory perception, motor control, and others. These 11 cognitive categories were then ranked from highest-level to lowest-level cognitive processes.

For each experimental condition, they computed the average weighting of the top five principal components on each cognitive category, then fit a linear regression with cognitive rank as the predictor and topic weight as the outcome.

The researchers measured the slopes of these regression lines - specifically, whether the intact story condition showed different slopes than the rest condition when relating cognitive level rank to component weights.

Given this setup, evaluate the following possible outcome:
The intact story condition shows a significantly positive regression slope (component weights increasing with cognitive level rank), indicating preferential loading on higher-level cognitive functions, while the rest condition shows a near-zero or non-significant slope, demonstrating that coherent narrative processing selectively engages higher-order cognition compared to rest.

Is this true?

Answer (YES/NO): YES